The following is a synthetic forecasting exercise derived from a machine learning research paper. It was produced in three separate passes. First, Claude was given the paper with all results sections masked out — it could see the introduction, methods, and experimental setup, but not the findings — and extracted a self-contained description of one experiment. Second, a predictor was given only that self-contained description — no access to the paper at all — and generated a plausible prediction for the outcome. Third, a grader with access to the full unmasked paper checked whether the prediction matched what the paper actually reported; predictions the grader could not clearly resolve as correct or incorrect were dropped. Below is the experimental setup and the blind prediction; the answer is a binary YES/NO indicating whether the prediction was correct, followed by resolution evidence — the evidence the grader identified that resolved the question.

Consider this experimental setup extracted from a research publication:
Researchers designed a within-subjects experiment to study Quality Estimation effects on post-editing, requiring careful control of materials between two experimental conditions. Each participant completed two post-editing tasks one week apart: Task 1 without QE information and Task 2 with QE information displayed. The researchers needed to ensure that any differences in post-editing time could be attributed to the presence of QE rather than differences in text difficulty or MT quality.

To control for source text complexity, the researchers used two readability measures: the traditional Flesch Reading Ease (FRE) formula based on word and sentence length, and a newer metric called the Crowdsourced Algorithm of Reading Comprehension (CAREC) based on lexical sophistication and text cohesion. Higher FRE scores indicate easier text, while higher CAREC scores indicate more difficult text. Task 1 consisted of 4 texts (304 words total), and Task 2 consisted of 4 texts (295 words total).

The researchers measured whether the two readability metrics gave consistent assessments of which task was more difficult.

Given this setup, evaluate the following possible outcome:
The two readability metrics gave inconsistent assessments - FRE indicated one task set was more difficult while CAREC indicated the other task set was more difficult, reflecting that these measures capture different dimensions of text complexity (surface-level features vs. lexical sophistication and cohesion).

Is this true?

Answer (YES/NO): YES